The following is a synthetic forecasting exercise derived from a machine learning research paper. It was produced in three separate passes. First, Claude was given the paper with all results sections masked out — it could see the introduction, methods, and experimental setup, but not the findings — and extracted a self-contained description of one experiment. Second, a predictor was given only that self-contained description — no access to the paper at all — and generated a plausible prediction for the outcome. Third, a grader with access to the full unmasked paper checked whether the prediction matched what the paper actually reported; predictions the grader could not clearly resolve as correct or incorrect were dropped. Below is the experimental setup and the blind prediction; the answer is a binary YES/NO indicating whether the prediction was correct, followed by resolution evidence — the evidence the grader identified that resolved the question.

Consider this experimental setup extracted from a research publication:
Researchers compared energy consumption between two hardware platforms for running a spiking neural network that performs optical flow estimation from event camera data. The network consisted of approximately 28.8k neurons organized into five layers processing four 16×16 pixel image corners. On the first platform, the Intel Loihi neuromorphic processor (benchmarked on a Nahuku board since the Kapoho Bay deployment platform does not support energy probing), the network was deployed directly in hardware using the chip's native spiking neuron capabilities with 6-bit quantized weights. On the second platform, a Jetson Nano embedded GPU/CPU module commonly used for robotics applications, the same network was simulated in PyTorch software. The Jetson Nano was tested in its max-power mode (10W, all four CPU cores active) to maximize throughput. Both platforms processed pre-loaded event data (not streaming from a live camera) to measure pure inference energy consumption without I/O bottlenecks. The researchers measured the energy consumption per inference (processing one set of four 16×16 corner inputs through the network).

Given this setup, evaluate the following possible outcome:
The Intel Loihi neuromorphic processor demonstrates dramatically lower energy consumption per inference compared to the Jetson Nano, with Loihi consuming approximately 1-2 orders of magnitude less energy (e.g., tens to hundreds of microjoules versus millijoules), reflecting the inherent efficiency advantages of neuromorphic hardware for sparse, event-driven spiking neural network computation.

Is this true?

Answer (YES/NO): NO